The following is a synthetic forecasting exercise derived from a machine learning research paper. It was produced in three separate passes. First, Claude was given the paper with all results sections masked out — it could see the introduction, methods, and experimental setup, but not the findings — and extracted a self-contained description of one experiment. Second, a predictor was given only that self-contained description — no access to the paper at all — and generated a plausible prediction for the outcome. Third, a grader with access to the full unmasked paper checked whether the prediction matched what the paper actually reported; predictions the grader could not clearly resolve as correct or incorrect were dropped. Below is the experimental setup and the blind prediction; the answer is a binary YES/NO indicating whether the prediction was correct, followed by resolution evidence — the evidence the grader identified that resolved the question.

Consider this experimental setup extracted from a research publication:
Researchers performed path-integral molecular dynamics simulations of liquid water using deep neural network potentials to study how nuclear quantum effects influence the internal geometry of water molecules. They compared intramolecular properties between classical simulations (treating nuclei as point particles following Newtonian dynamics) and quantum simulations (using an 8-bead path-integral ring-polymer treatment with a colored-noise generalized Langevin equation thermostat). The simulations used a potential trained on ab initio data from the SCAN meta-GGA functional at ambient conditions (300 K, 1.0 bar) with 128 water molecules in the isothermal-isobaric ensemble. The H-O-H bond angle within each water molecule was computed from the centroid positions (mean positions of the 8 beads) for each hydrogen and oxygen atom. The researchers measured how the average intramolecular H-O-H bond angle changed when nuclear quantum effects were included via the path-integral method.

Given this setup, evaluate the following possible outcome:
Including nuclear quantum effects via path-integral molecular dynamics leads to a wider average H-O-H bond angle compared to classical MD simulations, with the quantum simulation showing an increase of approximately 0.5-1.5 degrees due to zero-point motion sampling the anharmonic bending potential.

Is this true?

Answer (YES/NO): NO